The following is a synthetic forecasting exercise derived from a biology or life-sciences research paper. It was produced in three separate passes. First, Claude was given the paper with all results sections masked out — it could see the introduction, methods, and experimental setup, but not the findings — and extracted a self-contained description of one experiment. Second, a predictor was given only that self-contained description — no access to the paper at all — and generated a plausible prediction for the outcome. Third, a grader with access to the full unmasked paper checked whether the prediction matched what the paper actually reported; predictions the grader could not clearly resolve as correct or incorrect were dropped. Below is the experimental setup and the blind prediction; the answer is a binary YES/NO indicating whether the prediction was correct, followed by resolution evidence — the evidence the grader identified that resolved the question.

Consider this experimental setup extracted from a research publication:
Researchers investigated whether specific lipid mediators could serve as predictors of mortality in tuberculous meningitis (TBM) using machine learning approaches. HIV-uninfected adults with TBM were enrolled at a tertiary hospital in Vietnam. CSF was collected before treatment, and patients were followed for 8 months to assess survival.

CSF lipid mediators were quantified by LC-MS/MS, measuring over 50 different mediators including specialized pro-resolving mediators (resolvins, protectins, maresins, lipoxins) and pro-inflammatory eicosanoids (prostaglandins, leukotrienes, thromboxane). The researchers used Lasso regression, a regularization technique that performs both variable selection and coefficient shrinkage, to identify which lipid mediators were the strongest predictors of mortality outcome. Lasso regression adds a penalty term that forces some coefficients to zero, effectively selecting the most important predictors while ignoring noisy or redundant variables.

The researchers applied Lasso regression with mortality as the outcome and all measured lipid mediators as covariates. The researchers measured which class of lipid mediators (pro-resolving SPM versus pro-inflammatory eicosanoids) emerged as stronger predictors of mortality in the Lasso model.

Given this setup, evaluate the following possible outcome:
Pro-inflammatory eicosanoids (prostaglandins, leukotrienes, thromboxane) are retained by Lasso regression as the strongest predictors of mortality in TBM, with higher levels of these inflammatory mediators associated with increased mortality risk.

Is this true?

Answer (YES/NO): NO